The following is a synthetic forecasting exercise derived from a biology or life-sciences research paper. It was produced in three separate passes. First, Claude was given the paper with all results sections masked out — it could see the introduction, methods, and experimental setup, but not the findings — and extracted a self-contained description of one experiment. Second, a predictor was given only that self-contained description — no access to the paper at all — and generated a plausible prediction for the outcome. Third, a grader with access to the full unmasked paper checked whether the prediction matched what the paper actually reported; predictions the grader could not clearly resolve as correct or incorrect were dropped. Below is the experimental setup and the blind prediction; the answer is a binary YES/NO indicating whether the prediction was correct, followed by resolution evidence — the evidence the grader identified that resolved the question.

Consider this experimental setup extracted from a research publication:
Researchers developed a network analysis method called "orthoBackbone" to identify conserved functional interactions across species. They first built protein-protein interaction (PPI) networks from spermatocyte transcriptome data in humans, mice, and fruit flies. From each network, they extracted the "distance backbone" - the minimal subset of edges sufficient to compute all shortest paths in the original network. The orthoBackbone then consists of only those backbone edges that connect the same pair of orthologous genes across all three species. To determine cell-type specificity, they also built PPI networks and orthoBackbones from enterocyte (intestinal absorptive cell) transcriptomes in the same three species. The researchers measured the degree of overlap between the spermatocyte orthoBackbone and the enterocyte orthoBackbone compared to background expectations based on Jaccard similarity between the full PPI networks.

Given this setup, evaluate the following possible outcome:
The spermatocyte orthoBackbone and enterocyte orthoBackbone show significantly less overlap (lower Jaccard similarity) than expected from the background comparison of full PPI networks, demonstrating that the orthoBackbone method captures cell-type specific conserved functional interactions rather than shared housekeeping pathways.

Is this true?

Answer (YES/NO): YES